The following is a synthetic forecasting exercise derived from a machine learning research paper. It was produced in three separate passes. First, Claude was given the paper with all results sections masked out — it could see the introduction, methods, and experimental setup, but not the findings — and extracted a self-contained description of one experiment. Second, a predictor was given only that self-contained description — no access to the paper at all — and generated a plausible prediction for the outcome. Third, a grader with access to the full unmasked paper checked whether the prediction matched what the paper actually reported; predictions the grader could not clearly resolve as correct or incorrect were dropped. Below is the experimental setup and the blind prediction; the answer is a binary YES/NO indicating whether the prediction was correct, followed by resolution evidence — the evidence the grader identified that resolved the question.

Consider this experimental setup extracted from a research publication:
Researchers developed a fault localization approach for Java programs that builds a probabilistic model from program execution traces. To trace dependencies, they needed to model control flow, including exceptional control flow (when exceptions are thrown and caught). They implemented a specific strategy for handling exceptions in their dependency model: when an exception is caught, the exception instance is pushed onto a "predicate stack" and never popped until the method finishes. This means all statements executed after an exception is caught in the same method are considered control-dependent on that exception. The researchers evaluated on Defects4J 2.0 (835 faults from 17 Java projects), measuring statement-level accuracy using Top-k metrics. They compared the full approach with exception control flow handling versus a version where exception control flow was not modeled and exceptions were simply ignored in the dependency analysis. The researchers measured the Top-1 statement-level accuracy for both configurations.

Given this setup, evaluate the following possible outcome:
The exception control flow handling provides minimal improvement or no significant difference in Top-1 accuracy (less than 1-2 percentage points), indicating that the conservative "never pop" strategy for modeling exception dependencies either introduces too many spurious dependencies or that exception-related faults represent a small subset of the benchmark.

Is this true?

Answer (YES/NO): NO